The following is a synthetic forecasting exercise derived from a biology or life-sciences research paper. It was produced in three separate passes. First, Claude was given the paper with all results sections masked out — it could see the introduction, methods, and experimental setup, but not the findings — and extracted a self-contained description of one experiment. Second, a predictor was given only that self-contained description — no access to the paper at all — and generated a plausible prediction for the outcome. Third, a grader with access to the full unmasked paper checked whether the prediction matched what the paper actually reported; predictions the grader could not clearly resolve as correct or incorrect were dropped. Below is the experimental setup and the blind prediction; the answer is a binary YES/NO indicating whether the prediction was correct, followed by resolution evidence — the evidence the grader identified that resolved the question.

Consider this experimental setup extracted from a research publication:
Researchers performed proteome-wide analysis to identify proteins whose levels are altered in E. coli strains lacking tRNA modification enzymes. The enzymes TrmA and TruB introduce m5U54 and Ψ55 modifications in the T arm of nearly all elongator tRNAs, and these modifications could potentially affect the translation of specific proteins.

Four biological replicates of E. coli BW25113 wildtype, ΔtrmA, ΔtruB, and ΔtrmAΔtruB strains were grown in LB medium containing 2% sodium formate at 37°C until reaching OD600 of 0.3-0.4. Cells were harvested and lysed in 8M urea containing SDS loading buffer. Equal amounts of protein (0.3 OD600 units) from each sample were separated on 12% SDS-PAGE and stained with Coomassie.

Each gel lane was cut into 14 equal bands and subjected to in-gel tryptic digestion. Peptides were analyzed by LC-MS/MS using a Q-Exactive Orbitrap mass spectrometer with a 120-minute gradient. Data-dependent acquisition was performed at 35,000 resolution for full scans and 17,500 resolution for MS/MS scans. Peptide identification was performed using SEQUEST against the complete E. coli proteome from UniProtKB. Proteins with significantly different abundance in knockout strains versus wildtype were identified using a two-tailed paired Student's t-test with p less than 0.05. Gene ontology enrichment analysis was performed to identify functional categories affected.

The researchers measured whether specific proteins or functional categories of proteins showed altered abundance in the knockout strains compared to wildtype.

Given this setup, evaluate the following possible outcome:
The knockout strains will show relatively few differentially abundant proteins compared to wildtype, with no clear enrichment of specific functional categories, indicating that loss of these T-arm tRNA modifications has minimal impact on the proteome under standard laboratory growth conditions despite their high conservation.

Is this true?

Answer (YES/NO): NO